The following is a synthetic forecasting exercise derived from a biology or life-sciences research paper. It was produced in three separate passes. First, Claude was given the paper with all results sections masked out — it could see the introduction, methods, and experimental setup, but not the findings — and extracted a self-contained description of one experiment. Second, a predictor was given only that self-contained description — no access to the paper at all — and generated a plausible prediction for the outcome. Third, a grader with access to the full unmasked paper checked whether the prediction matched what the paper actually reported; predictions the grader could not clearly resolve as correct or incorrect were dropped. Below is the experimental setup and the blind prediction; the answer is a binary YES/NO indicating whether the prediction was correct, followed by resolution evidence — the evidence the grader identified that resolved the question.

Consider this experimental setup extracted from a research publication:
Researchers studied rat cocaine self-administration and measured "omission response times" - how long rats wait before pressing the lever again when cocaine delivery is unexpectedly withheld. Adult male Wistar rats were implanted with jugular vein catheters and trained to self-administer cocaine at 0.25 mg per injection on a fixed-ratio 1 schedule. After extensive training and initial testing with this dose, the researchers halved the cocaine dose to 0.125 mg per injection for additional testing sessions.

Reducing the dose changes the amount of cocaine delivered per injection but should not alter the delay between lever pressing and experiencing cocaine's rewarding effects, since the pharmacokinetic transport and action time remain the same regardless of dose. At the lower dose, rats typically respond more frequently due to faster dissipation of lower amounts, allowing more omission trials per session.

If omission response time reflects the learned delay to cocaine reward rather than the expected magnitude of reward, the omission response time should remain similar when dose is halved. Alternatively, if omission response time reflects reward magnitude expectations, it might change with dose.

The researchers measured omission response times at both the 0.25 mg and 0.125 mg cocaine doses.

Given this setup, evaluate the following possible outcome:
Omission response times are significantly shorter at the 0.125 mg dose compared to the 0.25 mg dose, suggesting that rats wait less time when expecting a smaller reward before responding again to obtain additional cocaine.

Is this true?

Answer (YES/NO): NO